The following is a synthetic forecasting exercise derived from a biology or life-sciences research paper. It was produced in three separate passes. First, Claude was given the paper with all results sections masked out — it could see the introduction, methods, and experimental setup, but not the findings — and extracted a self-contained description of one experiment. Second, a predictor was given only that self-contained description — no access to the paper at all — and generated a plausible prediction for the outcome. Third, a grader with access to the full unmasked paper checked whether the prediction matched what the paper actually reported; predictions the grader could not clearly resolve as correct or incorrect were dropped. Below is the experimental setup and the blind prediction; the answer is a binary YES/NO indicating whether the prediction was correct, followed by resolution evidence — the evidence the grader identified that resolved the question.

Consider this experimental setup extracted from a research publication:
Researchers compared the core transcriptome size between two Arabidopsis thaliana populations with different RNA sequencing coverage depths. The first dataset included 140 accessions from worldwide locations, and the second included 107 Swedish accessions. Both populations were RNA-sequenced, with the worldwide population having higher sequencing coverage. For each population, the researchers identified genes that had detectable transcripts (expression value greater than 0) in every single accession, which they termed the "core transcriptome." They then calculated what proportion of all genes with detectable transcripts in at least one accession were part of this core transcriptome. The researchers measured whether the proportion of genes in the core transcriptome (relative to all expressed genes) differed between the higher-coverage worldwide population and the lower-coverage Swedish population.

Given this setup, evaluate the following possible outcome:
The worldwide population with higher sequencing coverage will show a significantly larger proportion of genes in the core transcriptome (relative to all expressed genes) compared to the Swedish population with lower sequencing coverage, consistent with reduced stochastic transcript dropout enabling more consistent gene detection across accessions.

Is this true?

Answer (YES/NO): NO